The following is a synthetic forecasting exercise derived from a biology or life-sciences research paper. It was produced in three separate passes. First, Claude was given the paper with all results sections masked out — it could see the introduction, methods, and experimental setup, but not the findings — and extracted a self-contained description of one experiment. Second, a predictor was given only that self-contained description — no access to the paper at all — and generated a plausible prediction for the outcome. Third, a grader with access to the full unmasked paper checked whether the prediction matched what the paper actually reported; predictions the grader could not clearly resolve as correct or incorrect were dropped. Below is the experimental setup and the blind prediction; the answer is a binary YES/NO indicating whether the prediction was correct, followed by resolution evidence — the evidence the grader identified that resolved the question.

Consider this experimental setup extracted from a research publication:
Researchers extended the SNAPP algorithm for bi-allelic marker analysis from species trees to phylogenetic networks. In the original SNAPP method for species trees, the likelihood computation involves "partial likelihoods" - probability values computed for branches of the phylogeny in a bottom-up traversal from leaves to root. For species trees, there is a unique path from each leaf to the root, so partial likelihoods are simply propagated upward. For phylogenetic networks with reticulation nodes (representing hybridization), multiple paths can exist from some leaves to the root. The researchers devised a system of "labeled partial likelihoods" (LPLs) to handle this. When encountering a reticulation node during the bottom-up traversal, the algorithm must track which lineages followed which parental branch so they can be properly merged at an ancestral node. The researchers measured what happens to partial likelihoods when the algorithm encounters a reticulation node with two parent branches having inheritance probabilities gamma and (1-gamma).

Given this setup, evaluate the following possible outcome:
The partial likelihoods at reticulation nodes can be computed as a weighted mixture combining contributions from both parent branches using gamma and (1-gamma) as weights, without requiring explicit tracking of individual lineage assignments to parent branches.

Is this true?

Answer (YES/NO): NO